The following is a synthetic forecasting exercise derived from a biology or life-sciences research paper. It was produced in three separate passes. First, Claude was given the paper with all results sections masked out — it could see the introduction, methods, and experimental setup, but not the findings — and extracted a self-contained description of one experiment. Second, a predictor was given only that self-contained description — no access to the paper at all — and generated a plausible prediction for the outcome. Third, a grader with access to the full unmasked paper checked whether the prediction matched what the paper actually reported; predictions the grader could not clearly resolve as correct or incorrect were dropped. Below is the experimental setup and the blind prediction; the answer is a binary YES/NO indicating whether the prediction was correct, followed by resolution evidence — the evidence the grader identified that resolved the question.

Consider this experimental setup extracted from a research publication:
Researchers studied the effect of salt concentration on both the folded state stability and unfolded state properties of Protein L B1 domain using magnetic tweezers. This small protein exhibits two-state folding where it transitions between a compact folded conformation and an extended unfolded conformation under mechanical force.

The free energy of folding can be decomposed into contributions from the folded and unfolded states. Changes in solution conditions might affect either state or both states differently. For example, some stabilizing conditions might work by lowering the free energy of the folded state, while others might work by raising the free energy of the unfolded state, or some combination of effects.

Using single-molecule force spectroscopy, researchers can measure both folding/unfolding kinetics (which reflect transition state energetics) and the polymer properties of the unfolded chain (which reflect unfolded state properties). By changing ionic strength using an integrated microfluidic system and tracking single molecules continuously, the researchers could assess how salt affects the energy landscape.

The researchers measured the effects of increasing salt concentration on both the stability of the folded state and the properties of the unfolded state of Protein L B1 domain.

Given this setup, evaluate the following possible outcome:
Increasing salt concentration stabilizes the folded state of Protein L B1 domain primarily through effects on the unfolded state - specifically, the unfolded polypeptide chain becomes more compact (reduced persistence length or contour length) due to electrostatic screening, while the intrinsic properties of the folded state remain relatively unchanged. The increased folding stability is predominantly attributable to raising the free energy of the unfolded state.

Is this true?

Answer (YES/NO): NO